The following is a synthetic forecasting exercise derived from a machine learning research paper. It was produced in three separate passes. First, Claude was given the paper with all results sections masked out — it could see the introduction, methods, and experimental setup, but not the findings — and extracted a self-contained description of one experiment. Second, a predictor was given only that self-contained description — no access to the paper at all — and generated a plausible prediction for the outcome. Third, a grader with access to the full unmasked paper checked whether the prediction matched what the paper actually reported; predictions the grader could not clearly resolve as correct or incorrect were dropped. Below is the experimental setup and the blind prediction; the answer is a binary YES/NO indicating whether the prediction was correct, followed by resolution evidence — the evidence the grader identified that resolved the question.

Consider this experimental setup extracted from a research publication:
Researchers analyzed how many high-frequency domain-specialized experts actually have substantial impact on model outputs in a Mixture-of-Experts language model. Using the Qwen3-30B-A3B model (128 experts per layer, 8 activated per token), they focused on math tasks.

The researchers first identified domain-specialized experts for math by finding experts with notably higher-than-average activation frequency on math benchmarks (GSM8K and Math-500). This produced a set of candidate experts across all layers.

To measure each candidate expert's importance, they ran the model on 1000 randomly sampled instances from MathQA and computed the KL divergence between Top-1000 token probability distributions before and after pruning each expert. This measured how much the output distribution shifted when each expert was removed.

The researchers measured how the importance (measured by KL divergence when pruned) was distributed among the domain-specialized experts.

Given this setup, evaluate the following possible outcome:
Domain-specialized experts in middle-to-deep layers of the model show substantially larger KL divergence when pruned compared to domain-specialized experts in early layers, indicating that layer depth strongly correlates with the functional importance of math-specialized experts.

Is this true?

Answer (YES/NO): NO